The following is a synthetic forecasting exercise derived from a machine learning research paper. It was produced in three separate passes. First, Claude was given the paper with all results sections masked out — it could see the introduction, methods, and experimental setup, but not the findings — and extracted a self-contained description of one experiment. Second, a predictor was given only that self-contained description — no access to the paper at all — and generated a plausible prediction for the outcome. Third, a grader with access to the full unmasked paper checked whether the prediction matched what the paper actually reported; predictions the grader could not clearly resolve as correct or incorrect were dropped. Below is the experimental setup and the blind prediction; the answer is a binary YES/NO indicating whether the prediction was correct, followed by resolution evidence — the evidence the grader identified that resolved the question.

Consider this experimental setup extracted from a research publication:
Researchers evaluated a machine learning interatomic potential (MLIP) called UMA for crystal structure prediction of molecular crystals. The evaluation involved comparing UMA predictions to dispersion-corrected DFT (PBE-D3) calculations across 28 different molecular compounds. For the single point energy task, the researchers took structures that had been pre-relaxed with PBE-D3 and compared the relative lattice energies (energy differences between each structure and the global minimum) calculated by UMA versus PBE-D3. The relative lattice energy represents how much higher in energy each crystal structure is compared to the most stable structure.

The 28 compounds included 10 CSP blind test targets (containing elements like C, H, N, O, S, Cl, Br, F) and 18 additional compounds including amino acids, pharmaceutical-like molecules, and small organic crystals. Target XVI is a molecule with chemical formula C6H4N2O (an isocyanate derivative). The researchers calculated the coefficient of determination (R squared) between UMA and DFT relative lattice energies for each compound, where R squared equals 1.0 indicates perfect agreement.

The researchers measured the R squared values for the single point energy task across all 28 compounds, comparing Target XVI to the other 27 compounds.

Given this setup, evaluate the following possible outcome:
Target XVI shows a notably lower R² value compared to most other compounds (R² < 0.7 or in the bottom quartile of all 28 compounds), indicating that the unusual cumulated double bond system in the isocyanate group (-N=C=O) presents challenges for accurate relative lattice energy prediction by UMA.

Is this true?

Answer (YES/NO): YES